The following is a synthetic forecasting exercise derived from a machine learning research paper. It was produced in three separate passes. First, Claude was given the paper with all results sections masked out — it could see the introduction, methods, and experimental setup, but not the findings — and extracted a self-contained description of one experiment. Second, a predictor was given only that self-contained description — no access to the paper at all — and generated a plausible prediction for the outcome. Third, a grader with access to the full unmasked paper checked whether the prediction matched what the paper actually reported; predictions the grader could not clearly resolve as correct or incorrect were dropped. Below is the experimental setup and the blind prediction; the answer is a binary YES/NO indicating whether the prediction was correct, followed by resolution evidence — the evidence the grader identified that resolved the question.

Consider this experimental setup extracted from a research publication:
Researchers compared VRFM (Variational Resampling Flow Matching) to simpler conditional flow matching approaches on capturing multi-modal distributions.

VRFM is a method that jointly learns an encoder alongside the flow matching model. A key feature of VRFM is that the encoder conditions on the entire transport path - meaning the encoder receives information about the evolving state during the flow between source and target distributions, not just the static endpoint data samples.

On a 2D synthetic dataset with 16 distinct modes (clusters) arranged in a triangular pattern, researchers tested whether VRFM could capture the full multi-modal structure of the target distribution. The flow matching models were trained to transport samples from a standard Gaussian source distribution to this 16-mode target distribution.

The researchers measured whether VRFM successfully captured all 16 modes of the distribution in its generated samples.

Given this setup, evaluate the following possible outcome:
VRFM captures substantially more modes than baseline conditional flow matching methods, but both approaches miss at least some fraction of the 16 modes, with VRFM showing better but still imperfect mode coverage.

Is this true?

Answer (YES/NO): NO